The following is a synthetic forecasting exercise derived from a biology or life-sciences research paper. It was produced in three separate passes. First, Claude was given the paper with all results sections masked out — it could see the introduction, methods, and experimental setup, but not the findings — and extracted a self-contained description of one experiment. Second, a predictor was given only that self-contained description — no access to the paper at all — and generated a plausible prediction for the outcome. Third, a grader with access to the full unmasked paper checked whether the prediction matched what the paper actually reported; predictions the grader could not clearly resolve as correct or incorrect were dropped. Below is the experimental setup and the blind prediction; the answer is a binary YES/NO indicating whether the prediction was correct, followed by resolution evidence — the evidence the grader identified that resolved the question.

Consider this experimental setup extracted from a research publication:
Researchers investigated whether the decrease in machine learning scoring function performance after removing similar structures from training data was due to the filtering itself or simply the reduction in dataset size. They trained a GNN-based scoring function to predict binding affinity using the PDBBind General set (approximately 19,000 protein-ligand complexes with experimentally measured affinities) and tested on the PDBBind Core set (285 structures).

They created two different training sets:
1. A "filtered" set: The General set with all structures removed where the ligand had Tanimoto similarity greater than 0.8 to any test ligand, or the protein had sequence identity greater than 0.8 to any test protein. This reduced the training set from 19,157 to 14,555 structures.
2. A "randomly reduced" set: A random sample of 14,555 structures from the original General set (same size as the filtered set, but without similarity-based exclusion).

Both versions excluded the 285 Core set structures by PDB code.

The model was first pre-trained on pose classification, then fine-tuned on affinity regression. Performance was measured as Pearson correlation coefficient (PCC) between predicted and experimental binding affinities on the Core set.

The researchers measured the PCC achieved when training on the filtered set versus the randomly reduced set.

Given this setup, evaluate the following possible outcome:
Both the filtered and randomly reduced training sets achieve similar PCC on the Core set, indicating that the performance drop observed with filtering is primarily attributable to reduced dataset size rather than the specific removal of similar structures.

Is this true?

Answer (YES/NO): NO